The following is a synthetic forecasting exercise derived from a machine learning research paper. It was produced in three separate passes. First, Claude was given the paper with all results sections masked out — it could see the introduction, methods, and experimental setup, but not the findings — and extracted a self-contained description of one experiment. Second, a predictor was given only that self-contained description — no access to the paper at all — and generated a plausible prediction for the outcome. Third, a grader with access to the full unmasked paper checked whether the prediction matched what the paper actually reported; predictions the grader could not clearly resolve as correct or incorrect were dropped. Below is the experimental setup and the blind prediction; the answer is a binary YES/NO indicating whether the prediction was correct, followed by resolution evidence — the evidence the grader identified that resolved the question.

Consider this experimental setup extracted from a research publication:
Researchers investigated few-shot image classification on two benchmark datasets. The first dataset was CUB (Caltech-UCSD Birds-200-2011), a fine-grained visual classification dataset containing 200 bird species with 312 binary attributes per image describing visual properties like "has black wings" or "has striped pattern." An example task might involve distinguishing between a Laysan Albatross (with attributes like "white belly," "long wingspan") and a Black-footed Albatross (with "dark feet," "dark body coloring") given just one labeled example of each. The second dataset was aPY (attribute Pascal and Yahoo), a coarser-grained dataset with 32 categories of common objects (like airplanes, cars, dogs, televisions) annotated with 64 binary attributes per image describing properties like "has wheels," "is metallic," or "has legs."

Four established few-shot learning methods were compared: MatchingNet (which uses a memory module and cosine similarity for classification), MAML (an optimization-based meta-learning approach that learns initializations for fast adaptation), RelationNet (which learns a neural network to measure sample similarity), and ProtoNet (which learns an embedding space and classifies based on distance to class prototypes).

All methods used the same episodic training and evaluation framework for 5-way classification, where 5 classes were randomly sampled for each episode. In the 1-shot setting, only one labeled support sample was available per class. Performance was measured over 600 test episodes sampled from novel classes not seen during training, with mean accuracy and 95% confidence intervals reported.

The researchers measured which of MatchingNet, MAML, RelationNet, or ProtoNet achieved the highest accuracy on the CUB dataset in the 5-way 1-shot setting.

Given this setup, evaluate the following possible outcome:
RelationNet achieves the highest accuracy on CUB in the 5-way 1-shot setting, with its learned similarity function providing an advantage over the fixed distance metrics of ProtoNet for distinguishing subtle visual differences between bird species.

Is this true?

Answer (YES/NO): NO